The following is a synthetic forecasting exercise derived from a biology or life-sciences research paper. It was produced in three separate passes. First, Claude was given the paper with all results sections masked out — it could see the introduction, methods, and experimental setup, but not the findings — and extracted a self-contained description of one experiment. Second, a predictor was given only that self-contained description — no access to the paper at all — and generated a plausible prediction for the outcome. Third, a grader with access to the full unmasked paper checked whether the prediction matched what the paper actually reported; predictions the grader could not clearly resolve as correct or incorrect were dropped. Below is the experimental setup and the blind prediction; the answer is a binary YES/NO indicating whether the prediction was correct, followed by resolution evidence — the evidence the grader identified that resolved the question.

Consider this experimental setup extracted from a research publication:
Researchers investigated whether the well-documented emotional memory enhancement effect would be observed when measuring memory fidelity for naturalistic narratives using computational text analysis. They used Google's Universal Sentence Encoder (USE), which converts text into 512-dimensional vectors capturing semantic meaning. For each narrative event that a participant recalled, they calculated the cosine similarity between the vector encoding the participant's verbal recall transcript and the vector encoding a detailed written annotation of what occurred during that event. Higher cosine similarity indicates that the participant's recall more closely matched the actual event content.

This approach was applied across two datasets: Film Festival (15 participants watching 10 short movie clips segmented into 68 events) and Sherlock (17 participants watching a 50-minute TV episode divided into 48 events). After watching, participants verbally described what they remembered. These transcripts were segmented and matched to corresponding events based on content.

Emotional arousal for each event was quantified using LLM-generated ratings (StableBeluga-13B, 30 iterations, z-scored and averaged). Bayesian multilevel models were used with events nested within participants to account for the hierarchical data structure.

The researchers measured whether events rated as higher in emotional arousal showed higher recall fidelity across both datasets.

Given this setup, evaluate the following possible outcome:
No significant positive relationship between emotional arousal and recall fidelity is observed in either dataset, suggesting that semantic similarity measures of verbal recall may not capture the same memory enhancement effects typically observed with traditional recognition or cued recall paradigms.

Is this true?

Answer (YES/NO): NO